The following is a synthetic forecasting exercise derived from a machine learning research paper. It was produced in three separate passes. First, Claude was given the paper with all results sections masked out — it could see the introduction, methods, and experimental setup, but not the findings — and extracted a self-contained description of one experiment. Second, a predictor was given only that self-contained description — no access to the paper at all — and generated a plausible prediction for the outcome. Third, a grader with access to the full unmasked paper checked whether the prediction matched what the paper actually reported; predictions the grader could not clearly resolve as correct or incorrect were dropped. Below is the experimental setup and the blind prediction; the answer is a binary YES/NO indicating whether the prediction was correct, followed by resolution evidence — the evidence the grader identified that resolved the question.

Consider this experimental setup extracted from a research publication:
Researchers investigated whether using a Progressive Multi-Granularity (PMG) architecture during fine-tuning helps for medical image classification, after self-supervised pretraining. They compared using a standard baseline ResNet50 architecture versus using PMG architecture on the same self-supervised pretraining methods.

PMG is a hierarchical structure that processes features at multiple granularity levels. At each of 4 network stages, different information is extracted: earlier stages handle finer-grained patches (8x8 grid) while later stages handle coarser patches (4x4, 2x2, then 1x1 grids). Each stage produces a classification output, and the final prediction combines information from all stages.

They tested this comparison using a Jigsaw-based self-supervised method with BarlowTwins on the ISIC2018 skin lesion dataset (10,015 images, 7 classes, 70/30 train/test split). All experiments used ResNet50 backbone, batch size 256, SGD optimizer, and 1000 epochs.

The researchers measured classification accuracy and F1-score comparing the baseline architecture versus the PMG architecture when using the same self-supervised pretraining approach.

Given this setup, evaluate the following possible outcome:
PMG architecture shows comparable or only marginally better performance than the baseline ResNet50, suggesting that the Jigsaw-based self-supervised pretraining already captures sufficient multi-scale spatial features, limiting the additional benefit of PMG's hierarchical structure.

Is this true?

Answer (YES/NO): NO